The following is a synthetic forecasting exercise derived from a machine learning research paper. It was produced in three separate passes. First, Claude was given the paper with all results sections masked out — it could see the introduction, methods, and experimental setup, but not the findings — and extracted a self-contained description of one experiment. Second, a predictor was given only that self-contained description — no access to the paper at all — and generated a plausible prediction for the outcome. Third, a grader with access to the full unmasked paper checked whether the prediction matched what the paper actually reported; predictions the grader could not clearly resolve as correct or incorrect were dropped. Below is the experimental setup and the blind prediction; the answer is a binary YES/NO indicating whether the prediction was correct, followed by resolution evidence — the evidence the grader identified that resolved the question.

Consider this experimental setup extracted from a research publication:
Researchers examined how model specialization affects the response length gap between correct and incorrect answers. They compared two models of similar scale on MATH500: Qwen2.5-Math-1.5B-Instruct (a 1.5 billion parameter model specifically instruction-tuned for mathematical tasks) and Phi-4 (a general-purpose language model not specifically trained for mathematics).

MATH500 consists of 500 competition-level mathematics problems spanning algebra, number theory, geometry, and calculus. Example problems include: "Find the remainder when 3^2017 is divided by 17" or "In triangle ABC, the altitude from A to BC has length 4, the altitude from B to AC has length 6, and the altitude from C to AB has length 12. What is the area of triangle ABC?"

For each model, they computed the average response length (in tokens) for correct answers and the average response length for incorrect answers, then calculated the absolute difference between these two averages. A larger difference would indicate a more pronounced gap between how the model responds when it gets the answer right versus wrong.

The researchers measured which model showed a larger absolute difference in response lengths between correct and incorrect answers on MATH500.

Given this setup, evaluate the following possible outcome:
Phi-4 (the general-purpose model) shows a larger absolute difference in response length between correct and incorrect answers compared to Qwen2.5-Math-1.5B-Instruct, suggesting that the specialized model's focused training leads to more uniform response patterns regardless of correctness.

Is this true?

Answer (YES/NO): YES